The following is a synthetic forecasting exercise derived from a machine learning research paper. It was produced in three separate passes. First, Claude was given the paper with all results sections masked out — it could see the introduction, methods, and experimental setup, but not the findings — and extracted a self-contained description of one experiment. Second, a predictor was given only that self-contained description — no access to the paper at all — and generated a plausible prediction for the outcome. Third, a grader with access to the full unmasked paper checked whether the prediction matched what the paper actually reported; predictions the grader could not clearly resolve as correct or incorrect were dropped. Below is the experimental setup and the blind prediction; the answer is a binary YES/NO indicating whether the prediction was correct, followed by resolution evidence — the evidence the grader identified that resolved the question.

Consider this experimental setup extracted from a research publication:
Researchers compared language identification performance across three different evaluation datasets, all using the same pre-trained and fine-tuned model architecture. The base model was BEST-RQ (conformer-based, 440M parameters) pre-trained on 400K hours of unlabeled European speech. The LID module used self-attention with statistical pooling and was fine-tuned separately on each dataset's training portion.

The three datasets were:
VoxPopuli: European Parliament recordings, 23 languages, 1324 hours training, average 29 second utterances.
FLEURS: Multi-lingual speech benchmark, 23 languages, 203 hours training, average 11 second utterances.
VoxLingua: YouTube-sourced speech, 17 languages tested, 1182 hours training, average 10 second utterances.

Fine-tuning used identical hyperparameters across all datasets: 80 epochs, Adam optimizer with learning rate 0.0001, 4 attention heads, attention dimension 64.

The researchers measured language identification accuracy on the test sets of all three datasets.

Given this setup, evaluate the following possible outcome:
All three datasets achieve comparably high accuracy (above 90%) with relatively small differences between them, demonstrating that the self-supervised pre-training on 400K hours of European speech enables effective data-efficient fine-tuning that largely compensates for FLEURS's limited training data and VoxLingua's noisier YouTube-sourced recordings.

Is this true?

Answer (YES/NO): NO